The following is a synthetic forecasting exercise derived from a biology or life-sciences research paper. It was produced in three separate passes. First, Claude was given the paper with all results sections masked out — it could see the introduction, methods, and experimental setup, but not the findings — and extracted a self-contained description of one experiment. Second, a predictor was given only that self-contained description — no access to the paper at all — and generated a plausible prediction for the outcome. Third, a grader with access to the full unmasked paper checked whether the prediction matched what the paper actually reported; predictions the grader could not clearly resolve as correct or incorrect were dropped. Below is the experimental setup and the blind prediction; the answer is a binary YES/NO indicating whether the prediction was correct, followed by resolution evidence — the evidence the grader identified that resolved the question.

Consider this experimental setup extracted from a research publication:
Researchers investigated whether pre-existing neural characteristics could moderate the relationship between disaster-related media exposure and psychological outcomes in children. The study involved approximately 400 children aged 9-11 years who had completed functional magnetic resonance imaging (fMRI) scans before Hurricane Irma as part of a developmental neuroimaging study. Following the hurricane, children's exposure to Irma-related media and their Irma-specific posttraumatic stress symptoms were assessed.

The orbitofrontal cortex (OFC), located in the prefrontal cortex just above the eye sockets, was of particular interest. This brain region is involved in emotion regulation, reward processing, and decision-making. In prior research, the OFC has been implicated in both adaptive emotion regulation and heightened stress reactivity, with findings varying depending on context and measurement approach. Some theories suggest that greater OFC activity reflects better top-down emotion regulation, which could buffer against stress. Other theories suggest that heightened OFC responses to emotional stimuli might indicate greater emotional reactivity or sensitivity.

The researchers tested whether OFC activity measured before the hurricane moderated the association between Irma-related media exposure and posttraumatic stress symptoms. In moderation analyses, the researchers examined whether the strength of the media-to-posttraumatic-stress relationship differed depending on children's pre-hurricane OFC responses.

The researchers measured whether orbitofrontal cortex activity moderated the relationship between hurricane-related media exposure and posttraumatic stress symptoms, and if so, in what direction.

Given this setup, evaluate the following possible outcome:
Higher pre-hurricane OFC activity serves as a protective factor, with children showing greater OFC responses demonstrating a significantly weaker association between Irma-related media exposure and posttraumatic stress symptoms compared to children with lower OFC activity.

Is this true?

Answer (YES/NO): YES